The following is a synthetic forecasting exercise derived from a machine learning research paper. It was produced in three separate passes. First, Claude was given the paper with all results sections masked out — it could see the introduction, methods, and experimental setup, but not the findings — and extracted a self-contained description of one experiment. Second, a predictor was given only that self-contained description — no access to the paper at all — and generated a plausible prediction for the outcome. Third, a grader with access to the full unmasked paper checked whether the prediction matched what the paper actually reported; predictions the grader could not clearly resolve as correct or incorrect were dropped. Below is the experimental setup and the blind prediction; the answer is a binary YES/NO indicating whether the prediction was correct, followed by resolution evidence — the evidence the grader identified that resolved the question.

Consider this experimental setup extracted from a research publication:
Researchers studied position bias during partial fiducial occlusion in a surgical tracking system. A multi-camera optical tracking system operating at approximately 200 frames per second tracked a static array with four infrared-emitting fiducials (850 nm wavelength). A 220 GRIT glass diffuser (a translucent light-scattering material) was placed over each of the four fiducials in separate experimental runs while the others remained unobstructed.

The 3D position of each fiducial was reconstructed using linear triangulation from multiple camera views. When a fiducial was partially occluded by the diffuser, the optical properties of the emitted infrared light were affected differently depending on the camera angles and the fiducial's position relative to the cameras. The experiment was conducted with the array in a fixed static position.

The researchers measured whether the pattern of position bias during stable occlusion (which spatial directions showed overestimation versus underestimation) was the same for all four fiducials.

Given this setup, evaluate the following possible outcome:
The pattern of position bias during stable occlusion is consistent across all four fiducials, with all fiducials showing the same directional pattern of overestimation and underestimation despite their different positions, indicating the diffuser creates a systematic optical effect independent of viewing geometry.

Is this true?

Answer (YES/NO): NO